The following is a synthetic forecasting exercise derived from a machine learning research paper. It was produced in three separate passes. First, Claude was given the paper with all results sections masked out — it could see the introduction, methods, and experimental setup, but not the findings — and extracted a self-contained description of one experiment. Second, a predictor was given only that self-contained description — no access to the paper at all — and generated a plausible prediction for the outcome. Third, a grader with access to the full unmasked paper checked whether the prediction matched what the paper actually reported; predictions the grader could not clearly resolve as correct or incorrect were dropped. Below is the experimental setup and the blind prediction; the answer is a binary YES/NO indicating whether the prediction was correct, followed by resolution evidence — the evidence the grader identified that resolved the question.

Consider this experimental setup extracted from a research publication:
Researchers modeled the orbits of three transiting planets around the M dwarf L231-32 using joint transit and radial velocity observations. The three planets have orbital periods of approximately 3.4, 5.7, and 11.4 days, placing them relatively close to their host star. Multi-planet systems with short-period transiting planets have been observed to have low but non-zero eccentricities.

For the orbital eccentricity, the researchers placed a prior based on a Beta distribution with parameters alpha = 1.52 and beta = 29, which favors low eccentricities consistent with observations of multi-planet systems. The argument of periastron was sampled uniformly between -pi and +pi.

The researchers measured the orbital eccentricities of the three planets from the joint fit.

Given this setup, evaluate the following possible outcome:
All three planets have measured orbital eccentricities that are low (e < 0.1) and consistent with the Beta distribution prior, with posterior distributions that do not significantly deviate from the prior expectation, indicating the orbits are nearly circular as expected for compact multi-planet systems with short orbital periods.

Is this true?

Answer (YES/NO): YES